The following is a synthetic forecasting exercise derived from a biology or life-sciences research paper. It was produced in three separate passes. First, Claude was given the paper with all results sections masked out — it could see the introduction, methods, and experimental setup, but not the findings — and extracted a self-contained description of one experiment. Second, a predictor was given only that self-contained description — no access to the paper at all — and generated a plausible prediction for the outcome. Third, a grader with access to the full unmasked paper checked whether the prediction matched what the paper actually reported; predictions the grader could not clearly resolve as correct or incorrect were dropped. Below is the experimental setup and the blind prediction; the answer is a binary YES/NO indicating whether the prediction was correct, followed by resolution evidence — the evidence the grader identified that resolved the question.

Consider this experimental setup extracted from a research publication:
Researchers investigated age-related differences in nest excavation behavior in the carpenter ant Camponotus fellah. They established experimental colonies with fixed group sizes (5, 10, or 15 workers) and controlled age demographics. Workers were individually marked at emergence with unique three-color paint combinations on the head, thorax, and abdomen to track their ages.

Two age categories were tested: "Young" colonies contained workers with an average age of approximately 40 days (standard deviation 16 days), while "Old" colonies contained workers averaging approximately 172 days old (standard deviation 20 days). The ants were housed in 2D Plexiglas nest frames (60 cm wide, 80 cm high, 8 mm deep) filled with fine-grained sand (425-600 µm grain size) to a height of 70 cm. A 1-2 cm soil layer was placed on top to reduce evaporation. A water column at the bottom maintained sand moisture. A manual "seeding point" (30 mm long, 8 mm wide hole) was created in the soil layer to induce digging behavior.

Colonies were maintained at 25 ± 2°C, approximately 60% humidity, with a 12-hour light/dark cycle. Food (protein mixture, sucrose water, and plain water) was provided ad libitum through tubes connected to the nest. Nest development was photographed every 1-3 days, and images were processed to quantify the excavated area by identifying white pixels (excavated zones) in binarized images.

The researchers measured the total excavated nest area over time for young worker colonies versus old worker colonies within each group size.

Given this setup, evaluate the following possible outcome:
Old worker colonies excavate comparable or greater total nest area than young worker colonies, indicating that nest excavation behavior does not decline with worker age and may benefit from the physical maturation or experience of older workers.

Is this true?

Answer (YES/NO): NO